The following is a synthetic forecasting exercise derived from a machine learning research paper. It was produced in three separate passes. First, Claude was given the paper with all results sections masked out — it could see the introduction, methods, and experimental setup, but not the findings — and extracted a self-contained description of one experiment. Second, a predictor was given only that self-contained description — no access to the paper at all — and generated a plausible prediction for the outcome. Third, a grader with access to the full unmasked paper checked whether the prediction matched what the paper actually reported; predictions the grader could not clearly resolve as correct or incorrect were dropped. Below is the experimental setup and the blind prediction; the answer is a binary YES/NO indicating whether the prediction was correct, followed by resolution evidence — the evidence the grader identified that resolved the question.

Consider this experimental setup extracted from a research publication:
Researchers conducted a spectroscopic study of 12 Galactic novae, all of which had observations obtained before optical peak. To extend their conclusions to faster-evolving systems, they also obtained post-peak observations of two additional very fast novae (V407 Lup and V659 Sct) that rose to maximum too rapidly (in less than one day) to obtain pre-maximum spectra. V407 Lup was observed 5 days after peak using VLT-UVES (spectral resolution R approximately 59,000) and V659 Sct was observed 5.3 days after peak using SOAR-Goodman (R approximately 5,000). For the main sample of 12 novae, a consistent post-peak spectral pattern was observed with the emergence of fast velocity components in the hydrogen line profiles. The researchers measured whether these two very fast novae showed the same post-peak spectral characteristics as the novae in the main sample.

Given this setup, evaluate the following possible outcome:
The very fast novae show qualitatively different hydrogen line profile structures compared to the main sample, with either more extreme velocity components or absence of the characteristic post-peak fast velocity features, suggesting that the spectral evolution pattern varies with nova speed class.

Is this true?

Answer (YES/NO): NO